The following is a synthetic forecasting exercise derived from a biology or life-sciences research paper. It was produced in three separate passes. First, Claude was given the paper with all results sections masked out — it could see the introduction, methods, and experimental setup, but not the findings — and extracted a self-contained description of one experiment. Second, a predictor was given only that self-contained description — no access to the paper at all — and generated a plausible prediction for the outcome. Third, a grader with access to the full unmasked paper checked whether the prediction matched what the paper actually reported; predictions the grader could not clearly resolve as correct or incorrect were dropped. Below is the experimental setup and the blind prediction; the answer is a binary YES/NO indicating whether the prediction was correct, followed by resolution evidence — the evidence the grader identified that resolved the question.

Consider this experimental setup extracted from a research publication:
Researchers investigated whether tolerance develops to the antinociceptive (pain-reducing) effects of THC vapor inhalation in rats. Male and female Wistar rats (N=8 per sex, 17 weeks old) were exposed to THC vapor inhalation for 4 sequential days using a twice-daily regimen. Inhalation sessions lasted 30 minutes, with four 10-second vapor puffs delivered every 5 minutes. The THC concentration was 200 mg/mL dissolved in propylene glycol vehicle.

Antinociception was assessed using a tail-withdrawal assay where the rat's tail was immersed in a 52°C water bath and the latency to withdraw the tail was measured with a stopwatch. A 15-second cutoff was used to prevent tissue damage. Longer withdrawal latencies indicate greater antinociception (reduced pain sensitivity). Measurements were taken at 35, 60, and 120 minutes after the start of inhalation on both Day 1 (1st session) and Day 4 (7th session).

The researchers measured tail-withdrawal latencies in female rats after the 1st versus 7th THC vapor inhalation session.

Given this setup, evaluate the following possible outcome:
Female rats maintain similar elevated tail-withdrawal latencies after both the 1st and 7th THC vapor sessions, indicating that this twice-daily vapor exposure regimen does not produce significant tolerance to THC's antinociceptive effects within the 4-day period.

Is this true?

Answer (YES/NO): NO